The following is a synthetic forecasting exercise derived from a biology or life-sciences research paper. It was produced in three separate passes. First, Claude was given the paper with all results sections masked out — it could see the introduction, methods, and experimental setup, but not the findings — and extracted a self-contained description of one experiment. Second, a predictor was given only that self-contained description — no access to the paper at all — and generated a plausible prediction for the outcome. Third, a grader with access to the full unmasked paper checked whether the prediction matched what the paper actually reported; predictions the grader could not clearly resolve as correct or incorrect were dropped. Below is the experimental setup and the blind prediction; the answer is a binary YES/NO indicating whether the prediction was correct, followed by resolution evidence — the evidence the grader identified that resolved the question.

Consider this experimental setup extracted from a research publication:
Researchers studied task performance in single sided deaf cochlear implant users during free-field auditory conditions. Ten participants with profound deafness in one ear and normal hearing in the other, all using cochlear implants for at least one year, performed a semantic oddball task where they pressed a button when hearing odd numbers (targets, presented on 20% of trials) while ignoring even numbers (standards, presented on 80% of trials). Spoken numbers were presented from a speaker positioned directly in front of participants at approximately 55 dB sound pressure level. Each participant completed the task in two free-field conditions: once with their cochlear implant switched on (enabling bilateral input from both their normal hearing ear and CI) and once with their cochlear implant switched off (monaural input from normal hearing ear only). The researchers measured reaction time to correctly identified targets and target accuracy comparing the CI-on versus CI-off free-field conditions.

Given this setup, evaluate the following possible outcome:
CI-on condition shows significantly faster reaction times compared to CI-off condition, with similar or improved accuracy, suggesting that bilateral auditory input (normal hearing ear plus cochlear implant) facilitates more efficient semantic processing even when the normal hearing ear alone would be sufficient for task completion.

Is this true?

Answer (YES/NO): NO